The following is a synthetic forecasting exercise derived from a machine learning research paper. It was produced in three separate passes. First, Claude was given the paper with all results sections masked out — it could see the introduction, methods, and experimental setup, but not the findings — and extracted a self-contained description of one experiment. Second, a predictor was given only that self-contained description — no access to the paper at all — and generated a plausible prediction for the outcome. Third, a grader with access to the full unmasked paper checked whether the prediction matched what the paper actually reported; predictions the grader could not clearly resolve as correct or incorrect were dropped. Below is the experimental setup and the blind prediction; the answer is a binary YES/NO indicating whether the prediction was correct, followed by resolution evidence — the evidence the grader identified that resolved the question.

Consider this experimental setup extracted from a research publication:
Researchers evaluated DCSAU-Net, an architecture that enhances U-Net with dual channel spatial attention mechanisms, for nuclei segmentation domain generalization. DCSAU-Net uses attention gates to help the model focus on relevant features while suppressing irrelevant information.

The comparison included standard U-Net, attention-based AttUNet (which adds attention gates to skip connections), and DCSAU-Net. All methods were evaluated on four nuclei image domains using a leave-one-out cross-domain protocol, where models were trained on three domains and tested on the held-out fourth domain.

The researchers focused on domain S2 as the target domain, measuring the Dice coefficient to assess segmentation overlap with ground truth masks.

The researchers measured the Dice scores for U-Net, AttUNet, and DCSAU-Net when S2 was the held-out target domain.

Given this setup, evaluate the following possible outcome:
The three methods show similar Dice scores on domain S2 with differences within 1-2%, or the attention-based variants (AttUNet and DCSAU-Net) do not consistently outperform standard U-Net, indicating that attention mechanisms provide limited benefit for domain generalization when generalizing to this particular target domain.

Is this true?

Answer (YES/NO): NO